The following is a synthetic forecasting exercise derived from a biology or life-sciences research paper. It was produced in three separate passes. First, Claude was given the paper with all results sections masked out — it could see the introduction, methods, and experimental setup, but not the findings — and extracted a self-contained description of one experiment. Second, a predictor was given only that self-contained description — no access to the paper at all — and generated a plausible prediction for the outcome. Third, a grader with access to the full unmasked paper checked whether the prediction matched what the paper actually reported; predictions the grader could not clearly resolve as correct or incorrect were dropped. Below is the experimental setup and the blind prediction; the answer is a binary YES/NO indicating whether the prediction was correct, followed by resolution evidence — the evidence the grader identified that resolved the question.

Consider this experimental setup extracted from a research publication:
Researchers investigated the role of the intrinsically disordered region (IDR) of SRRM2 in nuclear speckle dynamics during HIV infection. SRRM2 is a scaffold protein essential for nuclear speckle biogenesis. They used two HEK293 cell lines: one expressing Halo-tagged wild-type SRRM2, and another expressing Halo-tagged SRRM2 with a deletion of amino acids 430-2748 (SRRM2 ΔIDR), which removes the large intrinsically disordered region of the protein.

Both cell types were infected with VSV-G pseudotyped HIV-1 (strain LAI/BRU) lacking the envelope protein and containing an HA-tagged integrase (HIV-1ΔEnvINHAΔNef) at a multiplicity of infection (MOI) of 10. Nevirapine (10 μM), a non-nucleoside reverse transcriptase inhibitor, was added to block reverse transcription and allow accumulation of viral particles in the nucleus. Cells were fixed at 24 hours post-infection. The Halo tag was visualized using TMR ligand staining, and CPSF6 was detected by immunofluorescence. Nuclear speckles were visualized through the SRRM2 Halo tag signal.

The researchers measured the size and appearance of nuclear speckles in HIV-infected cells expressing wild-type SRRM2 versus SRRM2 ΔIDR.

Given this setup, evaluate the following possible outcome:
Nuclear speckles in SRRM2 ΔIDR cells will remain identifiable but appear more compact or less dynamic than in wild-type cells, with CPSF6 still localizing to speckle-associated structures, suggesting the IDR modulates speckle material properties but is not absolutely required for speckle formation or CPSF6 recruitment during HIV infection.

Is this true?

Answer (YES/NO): NO